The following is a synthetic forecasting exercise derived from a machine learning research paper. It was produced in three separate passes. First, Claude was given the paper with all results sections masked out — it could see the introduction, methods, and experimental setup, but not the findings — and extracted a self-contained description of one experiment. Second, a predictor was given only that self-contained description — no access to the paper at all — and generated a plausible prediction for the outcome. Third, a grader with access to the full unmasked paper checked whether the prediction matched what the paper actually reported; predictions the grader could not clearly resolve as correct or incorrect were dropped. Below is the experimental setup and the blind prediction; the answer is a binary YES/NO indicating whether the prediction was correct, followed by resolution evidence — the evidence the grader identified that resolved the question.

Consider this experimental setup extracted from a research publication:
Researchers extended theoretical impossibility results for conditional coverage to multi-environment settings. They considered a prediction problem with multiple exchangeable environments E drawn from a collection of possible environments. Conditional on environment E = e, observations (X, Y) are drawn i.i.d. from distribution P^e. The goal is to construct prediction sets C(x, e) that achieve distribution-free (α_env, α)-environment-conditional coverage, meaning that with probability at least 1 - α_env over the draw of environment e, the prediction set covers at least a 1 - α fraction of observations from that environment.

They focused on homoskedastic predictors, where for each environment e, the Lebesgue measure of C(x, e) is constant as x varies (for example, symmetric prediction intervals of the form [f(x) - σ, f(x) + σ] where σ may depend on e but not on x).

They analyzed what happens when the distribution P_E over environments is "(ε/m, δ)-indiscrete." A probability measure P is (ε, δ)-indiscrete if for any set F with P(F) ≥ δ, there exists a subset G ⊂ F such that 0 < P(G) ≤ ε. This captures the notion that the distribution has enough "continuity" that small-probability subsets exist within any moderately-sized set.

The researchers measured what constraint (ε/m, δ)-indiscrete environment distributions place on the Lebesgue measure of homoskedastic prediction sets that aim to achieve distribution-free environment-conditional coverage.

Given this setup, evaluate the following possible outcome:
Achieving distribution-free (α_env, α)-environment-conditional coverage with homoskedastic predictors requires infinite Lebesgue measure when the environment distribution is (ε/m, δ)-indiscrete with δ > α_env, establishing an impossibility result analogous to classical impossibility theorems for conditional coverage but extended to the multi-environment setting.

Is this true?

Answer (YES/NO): NO